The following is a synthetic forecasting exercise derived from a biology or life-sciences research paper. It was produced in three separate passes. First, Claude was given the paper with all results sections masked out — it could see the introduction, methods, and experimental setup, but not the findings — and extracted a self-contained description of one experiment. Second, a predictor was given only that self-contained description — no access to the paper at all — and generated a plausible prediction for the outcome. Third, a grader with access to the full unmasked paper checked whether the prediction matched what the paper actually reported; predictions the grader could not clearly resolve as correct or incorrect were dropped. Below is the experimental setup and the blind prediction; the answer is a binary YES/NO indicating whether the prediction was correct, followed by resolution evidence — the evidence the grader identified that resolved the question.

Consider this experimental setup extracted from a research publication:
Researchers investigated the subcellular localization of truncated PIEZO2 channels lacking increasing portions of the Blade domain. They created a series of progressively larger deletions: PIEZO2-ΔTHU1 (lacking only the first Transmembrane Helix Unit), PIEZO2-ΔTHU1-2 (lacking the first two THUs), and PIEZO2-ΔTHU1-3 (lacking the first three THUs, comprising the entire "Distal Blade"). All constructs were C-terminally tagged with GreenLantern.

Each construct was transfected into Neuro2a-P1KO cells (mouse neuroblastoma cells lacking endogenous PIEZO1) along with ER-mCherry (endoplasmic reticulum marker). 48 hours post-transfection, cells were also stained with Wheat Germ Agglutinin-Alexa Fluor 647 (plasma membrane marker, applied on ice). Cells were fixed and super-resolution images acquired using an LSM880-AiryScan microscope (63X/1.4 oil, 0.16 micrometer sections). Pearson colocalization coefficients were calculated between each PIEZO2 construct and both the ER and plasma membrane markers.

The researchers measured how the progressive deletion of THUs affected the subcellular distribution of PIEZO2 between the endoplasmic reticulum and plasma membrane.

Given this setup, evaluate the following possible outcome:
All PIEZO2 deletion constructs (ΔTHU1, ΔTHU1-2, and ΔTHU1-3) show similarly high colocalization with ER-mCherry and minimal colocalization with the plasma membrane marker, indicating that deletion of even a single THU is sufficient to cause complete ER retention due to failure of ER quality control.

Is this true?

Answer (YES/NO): NO